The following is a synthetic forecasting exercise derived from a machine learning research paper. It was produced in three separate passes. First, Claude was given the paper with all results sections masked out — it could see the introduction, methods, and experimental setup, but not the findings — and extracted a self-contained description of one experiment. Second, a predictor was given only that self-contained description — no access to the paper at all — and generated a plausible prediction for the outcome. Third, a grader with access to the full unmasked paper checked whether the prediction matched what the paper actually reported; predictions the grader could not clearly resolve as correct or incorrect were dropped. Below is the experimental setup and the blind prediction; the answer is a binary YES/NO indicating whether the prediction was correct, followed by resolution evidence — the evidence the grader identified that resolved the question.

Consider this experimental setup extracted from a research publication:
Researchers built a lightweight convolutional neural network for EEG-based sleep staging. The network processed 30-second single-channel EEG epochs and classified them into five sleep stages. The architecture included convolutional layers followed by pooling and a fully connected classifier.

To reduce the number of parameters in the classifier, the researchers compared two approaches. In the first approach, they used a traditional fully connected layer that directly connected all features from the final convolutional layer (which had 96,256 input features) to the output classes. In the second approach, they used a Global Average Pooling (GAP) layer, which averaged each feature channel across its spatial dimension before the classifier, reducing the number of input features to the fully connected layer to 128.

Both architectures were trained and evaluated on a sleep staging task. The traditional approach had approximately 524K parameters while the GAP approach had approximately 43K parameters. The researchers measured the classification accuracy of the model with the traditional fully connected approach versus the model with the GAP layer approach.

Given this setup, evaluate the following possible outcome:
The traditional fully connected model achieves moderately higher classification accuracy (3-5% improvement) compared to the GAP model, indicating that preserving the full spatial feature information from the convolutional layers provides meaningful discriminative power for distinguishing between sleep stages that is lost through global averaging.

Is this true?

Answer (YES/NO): NO